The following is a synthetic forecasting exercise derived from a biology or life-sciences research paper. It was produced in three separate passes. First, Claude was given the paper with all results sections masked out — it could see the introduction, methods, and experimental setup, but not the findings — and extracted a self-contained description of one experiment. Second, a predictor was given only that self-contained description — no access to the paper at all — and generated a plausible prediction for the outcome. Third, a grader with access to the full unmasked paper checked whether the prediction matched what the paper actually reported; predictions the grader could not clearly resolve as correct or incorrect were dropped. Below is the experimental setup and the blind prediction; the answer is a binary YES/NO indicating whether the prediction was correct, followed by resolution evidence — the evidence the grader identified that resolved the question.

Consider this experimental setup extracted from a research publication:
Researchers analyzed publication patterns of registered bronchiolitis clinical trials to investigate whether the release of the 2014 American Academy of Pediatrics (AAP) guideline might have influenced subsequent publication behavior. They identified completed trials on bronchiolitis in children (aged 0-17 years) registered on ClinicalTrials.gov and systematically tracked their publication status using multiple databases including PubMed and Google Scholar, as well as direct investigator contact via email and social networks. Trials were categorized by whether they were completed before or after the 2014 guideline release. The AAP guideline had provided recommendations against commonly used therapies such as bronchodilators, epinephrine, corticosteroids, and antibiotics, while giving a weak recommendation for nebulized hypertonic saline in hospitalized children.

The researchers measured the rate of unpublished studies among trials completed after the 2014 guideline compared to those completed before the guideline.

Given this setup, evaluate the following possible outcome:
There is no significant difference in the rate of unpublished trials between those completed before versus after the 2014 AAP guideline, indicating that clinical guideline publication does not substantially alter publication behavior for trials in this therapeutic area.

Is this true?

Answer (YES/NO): NO